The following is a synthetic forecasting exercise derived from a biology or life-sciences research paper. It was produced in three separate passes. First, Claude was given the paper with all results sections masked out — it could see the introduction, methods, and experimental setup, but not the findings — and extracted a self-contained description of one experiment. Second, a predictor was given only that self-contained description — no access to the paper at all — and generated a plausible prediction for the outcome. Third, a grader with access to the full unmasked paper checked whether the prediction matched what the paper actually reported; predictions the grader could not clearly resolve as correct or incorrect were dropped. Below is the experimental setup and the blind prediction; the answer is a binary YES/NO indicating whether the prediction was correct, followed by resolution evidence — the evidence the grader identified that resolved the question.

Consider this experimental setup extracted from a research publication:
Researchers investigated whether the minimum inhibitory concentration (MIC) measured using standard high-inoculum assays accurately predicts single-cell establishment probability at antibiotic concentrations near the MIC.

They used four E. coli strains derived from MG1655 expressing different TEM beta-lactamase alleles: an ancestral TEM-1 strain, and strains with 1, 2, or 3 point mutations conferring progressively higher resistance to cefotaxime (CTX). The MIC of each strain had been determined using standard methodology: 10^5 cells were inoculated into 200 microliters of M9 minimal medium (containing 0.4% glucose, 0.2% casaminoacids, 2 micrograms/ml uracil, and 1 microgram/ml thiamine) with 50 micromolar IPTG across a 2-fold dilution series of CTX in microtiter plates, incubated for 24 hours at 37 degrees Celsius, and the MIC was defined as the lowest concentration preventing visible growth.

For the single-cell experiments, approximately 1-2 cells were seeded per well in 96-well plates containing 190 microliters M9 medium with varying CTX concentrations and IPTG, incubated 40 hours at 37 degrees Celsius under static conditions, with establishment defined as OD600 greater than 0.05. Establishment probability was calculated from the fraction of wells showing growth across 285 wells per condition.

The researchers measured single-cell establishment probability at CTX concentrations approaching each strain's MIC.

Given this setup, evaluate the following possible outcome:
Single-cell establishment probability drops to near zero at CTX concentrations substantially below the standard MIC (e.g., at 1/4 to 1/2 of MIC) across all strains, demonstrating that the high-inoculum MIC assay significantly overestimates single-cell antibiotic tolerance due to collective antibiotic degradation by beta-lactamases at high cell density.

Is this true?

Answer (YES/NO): NO